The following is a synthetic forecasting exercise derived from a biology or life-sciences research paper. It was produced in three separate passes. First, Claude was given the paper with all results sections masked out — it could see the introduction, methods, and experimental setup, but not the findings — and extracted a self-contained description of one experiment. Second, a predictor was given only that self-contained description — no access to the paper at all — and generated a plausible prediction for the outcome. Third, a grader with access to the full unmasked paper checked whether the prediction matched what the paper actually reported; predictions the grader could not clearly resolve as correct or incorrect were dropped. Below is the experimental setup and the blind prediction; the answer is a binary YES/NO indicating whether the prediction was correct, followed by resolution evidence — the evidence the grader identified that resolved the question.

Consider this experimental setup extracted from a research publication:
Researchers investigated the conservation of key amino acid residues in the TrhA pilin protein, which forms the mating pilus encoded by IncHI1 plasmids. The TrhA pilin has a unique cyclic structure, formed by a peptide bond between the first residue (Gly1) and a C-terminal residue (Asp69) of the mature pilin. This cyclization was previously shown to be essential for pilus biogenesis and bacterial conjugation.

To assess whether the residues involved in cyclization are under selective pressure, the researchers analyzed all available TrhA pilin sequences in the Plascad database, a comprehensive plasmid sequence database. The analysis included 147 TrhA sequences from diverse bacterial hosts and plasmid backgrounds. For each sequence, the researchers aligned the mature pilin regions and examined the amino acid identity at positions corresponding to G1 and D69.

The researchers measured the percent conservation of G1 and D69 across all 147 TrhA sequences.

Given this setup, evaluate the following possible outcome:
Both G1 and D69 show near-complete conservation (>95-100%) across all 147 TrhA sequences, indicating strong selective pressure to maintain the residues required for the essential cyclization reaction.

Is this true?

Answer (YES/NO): YES